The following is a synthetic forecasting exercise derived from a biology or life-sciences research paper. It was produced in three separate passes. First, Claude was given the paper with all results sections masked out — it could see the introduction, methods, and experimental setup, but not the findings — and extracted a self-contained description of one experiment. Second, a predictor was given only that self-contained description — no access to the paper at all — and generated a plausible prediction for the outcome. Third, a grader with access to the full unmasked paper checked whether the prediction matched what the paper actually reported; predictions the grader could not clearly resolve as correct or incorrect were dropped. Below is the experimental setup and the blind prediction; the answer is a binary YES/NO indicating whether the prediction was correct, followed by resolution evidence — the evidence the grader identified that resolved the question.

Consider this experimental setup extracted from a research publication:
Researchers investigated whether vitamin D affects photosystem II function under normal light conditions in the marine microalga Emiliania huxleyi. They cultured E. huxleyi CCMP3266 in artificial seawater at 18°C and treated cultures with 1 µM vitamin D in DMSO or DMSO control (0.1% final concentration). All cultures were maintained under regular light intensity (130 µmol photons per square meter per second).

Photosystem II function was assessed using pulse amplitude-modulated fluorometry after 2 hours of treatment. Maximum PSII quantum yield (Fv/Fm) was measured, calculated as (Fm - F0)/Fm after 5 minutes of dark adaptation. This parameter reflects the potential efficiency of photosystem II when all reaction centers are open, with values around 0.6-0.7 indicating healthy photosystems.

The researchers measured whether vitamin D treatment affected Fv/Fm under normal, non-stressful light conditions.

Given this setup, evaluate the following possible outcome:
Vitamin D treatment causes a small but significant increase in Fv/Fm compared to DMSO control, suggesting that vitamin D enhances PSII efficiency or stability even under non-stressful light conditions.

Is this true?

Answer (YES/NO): NO